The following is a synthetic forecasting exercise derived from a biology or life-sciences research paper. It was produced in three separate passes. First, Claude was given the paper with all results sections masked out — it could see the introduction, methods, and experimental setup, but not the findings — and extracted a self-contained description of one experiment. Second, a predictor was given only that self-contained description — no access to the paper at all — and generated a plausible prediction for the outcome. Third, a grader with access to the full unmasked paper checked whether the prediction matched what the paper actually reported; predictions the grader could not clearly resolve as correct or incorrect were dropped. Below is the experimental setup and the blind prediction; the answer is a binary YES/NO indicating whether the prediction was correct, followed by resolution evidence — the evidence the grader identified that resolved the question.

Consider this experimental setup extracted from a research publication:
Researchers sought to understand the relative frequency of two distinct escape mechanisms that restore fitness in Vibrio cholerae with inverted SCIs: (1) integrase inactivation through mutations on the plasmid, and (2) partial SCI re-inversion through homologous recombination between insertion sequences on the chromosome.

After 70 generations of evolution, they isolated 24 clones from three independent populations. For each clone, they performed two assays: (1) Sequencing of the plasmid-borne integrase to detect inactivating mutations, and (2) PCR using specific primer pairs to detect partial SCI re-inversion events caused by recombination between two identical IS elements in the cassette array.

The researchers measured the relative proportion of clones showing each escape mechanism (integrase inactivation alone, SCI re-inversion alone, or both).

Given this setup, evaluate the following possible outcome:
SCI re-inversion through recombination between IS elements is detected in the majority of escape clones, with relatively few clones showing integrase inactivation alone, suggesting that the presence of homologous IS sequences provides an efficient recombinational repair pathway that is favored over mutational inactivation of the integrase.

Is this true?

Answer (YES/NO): NO